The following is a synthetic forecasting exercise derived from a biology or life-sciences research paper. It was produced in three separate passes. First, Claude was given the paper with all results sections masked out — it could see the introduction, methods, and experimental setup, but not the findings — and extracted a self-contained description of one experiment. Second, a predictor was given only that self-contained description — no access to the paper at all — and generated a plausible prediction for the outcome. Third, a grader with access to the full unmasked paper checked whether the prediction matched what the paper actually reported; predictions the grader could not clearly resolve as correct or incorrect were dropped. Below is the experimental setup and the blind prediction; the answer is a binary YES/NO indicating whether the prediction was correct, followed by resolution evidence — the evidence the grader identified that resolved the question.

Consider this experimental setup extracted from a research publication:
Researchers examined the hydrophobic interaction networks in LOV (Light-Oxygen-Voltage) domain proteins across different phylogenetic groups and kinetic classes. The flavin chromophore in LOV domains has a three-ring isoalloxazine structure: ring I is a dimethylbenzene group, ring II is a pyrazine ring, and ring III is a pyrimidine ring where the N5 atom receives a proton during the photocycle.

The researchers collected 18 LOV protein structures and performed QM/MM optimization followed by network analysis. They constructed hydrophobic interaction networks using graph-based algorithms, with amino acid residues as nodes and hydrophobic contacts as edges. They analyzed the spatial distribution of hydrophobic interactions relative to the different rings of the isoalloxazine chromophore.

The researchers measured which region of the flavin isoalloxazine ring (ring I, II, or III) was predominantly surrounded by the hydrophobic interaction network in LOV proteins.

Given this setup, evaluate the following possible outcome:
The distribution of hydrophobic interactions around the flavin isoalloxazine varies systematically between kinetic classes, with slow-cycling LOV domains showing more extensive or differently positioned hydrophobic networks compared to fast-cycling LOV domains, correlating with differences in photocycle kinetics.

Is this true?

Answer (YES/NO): YES